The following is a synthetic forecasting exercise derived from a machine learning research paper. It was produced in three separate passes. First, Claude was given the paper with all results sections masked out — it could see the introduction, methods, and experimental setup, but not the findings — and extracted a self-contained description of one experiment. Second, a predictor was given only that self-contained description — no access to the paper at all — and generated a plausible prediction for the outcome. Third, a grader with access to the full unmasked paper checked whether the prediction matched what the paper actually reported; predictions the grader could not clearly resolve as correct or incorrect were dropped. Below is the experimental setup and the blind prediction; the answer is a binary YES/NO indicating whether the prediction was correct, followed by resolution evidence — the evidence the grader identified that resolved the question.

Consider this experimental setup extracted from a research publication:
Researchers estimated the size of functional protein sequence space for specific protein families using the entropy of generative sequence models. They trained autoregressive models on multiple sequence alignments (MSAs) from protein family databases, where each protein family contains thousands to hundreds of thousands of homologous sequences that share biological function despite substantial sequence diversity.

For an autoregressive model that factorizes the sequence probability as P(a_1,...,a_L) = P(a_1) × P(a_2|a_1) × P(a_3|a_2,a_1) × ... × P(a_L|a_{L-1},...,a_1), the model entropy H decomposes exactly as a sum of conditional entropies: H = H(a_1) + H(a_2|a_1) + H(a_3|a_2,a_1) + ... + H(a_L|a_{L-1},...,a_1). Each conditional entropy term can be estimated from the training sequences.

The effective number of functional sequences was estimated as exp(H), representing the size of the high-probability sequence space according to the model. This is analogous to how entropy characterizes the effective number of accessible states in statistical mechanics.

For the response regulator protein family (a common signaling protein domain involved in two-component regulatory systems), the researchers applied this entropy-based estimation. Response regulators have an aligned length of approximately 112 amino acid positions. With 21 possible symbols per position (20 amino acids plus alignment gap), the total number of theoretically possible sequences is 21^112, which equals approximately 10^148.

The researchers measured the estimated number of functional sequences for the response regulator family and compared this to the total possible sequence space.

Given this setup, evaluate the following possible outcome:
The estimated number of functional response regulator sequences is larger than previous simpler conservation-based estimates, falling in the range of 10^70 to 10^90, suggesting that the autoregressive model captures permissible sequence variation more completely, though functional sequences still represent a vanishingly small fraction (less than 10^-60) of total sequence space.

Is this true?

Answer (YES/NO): NO